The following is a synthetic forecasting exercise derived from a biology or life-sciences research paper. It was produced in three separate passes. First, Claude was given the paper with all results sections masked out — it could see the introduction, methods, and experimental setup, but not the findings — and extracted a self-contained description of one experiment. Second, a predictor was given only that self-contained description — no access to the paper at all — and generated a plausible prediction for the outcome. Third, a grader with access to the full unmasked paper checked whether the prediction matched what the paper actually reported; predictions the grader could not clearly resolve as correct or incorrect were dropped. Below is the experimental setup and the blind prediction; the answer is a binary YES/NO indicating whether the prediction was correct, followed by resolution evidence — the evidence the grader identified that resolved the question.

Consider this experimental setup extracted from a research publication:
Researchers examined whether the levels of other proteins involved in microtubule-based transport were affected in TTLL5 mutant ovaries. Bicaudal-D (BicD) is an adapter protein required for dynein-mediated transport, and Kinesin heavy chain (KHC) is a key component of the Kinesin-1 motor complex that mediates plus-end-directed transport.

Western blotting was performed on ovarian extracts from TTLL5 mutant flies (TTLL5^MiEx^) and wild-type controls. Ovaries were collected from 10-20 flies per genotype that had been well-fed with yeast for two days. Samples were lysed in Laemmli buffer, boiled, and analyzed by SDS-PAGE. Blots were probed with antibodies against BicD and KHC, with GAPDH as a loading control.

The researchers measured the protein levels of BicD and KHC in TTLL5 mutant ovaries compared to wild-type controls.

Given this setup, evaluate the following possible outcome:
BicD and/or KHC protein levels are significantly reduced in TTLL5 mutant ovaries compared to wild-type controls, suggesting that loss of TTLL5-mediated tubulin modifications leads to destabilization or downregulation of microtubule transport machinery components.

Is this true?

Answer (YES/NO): NO